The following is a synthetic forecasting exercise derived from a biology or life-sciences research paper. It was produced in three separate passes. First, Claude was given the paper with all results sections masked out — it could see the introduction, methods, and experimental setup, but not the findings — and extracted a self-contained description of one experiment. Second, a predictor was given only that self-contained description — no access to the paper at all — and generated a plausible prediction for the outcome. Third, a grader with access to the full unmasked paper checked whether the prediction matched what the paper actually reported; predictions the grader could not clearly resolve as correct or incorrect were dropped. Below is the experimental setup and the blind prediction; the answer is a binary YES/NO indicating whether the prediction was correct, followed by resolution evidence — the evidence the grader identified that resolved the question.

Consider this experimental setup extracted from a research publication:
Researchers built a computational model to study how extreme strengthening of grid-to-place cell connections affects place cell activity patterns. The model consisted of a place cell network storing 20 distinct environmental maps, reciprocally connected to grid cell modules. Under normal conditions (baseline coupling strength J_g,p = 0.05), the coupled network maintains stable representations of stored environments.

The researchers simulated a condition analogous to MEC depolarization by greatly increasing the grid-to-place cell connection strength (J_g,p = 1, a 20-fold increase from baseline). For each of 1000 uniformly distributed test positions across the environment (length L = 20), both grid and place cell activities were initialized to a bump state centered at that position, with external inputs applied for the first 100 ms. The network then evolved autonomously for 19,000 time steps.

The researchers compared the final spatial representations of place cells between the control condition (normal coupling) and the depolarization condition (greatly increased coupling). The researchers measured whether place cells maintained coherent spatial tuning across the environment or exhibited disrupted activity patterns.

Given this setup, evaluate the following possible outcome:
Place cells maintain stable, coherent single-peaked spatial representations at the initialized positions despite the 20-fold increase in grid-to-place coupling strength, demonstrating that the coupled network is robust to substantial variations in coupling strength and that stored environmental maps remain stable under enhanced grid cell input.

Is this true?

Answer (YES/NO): NO